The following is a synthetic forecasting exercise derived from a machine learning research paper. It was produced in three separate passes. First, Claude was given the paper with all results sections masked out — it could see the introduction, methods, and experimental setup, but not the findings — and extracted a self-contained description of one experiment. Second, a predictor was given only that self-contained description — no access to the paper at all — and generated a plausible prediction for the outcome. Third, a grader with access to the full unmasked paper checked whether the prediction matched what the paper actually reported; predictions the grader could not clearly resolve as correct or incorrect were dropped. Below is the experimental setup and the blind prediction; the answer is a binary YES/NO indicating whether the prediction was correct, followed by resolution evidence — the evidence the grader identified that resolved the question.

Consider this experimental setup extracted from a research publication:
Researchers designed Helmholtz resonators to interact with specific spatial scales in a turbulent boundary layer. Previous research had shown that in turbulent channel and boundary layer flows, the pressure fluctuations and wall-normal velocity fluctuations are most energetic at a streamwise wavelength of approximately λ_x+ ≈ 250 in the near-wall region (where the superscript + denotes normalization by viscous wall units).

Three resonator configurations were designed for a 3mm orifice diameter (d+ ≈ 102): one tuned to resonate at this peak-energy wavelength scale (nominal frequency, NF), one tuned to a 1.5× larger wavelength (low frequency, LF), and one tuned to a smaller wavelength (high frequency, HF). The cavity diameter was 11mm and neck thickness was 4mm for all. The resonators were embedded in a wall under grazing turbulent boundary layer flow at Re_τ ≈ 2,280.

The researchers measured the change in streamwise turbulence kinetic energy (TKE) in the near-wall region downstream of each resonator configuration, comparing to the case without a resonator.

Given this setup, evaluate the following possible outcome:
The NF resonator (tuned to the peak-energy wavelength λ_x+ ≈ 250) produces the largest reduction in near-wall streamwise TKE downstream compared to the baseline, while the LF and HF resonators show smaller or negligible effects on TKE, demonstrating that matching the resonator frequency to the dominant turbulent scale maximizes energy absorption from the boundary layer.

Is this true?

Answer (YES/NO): NO